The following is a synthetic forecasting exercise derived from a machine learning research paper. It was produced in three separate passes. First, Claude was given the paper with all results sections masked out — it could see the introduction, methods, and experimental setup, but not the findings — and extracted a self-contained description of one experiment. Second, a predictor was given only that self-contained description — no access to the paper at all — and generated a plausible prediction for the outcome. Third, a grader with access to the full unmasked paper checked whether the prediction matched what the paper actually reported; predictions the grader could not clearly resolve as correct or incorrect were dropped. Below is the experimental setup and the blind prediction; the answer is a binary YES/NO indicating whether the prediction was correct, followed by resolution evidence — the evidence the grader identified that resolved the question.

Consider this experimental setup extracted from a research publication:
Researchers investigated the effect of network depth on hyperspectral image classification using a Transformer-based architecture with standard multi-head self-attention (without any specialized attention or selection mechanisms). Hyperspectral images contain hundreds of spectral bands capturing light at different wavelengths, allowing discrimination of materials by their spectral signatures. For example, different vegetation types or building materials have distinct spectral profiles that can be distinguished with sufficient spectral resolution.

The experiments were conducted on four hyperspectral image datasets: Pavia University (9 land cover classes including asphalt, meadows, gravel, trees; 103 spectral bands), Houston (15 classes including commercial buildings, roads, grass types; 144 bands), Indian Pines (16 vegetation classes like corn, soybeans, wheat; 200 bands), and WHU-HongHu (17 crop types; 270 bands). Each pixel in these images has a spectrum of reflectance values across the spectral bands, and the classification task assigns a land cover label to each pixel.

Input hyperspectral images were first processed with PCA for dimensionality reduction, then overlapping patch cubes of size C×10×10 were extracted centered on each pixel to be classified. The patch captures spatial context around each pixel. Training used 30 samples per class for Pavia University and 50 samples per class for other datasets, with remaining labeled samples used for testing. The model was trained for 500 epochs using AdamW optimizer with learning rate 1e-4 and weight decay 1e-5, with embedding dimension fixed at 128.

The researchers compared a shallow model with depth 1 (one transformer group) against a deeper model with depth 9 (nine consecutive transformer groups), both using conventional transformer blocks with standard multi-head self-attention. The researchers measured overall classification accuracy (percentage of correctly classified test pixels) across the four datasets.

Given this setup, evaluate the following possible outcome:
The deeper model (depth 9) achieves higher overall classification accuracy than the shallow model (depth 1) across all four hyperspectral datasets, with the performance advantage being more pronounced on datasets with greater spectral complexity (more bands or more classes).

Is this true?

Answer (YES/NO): NO